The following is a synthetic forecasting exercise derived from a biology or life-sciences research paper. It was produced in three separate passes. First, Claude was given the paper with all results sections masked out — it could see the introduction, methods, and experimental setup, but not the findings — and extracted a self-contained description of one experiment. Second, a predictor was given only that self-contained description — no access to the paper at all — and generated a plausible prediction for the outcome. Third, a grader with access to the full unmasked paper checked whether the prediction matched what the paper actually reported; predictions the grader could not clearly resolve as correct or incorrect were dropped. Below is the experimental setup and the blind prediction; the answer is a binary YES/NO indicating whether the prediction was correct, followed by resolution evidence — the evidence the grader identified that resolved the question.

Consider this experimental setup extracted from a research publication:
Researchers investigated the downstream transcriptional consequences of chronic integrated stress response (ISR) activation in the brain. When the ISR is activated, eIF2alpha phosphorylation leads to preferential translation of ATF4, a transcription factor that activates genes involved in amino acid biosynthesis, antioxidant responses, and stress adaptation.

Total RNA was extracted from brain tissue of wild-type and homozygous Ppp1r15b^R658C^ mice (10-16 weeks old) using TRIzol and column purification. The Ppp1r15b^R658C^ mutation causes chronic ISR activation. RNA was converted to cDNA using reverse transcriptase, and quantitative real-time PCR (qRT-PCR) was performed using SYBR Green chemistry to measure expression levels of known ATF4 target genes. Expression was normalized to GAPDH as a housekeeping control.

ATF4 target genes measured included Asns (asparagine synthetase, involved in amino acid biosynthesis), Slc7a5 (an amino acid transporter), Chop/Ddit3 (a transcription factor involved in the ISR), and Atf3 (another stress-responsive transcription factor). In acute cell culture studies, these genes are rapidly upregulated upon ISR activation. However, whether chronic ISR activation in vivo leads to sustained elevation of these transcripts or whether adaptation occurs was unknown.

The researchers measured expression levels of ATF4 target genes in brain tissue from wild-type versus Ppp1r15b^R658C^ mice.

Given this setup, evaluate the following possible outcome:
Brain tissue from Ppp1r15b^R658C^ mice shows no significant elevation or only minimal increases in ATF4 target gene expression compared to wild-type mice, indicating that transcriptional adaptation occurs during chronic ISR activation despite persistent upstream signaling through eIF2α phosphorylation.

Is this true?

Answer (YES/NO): NO